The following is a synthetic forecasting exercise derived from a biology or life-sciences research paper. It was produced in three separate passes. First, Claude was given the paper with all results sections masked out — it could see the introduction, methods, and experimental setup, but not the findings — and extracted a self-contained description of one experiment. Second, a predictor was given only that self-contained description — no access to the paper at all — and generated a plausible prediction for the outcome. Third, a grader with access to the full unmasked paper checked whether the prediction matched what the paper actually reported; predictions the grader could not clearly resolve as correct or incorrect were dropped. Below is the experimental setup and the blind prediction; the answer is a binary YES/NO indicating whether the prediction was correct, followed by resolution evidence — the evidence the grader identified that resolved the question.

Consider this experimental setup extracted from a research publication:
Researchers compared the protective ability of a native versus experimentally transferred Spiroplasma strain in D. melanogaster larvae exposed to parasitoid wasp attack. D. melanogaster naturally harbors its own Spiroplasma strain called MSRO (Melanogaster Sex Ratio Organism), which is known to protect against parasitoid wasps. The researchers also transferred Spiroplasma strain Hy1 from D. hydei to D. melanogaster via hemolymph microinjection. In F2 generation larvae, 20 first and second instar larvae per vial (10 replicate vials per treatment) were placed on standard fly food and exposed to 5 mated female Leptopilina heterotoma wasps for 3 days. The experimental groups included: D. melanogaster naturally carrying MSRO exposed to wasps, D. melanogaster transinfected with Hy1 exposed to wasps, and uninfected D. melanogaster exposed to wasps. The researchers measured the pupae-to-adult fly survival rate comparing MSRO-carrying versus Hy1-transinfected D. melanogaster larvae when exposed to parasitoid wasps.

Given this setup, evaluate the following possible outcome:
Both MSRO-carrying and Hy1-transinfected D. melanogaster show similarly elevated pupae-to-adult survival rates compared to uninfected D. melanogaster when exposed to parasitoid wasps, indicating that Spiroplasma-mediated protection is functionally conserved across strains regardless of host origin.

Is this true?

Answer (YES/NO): NO